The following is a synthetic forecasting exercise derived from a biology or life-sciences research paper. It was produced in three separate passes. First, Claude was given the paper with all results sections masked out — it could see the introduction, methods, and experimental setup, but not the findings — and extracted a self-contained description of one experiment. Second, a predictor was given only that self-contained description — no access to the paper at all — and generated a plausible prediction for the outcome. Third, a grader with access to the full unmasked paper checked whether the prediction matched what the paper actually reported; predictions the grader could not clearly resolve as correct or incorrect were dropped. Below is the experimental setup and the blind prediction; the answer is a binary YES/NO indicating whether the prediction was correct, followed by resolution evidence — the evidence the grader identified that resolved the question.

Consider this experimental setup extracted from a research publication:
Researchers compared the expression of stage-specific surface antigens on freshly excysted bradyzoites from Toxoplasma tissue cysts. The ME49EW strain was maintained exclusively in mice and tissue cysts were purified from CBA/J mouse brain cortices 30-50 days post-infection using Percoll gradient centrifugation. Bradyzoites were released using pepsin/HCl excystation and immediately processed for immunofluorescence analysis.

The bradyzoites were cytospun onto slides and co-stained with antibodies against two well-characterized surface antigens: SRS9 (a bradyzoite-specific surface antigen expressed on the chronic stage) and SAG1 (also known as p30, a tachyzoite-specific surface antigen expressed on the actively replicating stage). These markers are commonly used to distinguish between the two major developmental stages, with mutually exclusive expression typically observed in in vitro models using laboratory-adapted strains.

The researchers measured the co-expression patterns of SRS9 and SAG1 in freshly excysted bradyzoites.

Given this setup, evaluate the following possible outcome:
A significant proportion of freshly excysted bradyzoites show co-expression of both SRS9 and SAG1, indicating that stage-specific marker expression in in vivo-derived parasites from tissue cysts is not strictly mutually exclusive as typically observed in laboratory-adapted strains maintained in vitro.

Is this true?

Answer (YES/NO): NO